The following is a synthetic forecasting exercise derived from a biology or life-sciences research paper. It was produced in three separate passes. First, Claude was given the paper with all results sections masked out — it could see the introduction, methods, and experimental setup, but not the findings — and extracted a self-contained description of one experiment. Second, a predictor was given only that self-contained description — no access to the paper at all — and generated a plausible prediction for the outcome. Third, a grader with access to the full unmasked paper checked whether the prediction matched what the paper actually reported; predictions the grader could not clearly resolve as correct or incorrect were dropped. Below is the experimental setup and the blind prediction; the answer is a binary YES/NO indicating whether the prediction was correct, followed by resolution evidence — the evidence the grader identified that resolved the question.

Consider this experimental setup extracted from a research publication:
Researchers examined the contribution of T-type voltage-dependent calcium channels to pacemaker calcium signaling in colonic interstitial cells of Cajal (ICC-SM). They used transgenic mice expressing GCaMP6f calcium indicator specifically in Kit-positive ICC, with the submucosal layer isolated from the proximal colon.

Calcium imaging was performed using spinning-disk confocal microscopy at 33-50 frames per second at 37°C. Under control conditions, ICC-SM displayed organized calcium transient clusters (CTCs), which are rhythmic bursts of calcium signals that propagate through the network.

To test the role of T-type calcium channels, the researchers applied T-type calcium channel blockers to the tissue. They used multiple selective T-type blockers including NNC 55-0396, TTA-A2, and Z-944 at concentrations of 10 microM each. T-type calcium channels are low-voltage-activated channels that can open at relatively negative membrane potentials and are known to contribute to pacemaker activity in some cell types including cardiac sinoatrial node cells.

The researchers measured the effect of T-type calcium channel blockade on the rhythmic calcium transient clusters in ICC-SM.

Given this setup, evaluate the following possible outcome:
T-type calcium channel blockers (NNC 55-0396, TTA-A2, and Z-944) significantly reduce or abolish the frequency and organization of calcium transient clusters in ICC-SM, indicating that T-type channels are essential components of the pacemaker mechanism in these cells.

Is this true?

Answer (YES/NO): NO